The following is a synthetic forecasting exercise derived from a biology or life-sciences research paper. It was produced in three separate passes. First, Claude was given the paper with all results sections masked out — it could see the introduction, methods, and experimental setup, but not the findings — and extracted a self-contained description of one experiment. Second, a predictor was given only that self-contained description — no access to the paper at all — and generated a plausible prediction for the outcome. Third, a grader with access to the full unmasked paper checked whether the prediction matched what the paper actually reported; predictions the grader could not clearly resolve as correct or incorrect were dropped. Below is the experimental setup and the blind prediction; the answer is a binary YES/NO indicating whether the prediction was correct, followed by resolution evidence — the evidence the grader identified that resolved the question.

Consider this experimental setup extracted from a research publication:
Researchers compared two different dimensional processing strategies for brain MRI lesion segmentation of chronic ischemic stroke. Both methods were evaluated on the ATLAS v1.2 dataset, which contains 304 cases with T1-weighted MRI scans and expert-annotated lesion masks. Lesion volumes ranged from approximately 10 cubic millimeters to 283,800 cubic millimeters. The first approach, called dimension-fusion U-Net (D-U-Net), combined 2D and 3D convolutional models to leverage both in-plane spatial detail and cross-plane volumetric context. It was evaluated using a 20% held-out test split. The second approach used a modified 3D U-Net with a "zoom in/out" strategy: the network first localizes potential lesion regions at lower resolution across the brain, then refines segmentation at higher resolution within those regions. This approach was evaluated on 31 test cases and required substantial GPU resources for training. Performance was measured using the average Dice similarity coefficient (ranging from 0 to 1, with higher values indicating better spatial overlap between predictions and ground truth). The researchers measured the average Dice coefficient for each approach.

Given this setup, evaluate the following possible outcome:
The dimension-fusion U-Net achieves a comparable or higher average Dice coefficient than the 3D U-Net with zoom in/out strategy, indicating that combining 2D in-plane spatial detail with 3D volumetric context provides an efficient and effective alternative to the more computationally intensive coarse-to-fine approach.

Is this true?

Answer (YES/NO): NO